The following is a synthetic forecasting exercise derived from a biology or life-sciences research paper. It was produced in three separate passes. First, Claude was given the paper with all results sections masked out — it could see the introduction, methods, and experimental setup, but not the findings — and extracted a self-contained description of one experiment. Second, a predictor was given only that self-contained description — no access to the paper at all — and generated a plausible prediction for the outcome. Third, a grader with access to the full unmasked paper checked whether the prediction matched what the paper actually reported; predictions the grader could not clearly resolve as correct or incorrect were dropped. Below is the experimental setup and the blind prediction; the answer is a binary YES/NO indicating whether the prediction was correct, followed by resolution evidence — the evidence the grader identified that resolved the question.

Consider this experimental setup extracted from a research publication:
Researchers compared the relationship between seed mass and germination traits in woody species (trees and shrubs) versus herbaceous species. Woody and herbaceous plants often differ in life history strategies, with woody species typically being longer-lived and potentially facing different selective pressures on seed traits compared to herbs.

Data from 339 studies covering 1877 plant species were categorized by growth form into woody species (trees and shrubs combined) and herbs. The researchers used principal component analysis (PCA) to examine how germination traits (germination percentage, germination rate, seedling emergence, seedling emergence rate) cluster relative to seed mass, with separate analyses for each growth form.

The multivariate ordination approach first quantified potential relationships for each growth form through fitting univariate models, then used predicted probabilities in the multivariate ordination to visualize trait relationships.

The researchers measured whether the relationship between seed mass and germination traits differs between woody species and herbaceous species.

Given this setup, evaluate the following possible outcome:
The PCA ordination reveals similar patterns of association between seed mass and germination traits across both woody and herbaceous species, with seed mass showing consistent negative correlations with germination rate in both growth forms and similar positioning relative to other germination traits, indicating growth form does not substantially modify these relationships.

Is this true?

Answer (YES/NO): NO